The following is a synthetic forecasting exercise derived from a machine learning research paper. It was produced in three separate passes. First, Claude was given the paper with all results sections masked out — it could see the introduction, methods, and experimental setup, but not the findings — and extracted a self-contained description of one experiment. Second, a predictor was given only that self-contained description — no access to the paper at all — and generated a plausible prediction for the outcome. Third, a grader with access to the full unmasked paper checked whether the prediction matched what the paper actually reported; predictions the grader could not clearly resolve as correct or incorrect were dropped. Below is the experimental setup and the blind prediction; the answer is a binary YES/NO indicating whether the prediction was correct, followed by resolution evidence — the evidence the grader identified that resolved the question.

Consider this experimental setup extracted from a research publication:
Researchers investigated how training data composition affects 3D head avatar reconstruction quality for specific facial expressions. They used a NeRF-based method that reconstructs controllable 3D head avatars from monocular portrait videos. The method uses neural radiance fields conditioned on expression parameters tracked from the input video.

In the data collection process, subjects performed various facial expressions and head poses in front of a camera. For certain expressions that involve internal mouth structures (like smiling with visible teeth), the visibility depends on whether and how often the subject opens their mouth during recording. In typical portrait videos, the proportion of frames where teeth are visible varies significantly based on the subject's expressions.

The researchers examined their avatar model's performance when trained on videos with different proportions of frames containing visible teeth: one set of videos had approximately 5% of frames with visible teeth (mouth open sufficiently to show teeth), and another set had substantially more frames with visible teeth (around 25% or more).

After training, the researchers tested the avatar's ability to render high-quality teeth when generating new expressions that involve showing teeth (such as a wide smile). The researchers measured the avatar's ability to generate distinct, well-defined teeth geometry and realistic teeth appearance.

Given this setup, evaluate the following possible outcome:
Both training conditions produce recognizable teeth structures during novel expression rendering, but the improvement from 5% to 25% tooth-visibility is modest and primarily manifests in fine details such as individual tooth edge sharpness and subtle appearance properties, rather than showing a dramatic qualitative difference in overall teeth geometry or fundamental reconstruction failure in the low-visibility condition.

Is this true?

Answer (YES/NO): NO